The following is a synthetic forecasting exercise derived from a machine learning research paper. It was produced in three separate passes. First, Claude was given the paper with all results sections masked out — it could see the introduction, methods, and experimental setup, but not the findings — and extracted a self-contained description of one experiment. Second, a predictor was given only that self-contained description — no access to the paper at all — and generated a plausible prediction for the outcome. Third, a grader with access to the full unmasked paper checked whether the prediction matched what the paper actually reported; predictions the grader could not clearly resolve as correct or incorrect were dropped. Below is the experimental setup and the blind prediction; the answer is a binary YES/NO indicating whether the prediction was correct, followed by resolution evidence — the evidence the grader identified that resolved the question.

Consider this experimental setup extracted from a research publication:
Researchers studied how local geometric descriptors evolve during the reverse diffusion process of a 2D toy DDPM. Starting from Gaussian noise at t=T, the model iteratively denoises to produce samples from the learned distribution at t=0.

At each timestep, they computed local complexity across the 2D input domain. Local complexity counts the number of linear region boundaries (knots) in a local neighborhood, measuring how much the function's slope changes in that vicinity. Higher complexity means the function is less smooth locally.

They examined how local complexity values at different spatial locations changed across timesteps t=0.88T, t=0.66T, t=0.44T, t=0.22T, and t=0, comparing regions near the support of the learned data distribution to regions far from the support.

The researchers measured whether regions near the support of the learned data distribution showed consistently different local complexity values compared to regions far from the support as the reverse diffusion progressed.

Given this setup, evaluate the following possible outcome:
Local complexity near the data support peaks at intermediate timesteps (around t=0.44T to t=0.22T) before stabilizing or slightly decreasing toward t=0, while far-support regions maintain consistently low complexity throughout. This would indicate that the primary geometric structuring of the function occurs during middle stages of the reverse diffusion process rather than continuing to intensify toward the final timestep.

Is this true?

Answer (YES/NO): NO